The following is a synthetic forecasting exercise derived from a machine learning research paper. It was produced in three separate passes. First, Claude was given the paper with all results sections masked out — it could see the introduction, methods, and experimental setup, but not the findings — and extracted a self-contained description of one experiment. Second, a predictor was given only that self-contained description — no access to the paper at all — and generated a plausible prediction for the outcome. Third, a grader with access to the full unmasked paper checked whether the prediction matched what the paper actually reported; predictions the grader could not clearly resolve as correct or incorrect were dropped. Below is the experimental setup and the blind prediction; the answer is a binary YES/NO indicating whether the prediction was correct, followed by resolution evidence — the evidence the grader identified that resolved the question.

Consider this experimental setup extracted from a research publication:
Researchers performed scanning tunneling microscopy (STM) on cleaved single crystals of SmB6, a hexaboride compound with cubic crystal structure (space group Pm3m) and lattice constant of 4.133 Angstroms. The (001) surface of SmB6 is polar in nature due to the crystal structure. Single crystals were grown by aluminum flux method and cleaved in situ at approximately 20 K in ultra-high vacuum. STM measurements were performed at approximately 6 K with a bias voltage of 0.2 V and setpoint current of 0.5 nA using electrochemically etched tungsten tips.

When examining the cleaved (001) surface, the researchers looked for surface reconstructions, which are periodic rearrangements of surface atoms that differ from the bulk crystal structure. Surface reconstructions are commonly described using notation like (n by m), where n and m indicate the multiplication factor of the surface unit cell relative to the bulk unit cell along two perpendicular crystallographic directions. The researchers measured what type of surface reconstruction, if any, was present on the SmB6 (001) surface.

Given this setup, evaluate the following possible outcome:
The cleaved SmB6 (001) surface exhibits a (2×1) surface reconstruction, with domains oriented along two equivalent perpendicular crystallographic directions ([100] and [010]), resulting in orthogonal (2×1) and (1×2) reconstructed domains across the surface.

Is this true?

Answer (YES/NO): YES